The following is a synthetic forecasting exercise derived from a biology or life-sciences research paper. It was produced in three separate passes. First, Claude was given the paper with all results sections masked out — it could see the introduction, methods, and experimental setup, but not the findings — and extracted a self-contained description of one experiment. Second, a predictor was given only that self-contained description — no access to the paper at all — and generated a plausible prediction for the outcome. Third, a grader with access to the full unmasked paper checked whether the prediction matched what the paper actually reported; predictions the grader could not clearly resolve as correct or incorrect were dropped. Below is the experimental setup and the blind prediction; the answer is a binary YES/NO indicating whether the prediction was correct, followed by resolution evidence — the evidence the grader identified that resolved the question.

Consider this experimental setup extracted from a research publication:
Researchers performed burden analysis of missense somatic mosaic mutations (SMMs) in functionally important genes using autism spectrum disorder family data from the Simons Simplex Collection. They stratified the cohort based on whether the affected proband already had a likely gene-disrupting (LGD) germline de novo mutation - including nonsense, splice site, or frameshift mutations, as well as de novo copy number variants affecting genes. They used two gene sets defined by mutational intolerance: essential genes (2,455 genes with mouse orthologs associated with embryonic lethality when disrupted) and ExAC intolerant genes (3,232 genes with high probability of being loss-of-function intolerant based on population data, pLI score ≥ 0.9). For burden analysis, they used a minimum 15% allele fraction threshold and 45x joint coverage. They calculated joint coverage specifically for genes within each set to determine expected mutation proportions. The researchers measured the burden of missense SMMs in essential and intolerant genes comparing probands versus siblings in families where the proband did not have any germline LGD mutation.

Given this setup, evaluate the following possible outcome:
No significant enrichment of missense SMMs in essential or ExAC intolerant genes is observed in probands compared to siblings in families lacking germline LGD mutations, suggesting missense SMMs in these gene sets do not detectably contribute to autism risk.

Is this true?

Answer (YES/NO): NO